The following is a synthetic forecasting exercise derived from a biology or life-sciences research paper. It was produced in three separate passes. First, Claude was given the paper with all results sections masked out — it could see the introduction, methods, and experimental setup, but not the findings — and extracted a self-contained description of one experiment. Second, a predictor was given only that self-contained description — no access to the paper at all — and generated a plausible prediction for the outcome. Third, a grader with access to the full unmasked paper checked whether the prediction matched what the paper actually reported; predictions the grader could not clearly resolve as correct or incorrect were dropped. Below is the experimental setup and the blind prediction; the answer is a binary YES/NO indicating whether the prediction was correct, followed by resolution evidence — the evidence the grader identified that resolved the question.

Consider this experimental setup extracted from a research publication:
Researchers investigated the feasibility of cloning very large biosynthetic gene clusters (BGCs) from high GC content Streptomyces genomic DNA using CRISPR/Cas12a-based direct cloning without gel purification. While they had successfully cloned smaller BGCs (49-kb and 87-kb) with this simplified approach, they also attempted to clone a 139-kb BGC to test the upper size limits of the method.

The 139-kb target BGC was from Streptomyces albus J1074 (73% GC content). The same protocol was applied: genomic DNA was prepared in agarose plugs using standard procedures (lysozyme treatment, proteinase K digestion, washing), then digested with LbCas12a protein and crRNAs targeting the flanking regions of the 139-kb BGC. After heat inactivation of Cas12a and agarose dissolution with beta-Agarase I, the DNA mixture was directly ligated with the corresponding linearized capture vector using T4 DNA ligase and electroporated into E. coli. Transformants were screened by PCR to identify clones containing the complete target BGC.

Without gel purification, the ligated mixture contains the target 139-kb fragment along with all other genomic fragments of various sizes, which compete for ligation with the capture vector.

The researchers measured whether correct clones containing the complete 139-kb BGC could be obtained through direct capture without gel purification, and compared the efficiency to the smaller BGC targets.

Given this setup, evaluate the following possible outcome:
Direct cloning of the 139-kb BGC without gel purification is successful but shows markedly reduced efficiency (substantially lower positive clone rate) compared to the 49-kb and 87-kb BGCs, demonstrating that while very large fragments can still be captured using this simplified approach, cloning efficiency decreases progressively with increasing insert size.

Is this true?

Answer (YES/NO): YES